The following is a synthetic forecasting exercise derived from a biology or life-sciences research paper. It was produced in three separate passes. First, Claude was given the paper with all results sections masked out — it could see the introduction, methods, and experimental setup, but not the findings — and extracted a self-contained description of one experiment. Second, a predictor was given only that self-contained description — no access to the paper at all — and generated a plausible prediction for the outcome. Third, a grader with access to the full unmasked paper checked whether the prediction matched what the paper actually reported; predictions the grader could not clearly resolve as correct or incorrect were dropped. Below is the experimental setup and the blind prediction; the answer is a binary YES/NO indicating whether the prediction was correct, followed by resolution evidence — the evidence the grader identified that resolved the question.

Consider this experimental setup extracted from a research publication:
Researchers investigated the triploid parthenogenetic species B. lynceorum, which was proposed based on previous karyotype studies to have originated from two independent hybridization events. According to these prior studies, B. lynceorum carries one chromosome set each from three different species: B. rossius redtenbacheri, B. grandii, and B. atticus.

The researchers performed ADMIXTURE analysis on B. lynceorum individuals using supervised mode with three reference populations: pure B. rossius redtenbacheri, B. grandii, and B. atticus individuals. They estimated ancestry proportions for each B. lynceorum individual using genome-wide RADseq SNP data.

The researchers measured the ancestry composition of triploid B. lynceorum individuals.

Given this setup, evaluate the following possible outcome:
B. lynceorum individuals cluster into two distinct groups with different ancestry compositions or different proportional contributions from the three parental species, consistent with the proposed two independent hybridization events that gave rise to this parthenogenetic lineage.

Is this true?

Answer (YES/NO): NO